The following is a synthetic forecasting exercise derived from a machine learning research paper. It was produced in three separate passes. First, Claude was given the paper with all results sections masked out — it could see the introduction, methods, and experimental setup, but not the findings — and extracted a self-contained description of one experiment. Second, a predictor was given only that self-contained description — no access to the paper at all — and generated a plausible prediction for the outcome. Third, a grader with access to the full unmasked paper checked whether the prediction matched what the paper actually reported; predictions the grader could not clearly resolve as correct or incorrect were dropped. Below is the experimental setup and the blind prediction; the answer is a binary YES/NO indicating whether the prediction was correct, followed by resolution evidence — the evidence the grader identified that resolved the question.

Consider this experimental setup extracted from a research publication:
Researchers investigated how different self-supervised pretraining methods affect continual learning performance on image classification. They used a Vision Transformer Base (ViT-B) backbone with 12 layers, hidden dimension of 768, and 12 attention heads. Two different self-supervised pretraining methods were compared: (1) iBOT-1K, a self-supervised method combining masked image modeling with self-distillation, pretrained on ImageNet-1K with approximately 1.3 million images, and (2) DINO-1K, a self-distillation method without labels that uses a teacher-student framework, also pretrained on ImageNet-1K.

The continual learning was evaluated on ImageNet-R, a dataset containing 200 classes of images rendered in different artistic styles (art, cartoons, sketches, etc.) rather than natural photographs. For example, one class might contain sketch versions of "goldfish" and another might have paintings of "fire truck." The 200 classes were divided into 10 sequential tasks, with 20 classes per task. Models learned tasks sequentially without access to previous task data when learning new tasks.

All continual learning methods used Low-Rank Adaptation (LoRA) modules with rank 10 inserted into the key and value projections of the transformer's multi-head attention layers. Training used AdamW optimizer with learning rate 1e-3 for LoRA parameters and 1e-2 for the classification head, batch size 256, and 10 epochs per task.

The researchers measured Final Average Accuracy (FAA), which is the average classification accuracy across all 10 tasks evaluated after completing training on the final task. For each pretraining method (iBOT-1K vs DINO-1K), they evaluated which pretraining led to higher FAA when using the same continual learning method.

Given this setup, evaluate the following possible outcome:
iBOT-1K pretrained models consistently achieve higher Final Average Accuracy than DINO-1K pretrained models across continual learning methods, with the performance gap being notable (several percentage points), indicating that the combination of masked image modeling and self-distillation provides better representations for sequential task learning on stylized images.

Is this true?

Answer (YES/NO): YES